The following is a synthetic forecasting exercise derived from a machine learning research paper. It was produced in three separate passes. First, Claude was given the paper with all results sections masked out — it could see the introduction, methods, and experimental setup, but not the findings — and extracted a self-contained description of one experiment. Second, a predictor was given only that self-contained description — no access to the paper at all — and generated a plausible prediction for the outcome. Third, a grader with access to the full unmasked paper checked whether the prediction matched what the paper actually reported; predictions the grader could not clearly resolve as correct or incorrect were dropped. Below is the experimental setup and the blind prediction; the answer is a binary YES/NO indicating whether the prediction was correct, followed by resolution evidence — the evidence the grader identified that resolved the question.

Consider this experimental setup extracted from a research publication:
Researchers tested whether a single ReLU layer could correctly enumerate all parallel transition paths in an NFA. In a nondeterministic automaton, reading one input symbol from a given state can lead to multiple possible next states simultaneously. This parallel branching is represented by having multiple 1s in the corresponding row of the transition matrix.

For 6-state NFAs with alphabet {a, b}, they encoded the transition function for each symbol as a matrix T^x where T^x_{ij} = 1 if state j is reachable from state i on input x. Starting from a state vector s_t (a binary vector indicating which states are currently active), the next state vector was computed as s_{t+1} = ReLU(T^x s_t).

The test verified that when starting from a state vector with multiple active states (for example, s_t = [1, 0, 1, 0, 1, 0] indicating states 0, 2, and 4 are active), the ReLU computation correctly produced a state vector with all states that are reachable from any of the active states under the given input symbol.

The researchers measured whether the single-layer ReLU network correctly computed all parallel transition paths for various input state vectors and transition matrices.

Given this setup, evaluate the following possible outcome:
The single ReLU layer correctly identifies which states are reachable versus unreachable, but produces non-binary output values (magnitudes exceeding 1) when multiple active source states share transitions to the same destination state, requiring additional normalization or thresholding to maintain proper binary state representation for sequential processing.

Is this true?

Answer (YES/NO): NO